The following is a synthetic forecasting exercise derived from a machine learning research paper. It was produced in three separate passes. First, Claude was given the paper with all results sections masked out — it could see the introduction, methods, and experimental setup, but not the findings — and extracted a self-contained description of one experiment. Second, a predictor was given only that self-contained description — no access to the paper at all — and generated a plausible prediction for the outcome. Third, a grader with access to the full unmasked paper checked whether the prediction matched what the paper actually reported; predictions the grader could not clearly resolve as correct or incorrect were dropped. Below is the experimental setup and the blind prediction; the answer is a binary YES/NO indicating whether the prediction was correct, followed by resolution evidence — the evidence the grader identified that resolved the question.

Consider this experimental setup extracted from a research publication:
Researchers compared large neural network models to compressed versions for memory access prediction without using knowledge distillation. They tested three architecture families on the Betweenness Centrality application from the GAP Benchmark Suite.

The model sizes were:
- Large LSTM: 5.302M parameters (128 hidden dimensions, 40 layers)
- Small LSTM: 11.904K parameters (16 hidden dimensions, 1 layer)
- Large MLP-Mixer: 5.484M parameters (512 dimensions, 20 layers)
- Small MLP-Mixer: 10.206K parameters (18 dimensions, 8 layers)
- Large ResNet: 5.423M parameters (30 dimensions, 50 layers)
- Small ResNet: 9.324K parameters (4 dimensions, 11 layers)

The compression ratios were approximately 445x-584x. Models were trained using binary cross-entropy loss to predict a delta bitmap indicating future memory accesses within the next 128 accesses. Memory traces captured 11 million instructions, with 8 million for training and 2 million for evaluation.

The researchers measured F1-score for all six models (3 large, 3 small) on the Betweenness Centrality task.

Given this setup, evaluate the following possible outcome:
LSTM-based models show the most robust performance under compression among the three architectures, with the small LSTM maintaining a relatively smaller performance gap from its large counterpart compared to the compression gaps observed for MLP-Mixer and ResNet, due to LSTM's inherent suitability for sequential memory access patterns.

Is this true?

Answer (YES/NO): YES